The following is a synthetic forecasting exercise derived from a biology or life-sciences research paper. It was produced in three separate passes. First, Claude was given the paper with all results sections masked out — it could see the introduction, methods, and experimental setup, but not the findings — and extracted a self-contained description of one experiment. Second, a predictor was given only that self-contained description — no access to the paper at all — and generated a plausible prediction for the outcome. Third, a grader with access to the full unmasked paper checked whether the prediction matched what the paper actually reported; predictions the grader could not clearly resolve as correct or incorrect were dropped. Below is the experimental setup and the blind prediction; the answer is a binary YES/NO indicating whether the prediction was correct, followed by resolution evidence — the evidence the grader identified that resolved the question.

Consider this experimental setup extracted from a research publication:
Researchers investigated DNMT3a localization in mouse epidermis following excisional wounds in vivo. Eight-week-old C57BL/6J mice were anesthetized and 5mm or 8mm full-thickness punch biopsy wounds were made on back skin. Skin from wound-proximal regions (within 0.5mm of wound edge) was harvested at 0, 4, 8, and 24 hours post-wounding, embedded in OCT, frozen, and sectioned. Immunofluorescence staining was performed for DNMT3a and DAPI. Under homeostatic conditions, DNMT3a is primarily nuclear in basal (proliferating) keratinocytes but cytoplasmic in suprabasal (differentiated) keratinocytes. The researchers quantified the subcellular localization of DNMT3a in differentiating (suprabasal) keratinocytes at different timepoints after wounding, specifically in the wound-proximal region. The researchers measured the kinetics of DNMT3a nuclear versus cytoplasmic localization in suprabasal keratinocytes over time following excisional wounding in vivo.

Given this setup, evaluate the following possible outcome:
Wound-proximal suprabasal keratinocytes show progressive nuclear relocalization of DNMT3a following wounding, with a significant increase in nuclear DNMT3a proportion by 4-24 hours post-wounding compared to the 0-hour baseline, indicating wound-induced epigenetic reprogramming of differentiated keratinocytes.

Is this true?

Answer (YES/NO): YES